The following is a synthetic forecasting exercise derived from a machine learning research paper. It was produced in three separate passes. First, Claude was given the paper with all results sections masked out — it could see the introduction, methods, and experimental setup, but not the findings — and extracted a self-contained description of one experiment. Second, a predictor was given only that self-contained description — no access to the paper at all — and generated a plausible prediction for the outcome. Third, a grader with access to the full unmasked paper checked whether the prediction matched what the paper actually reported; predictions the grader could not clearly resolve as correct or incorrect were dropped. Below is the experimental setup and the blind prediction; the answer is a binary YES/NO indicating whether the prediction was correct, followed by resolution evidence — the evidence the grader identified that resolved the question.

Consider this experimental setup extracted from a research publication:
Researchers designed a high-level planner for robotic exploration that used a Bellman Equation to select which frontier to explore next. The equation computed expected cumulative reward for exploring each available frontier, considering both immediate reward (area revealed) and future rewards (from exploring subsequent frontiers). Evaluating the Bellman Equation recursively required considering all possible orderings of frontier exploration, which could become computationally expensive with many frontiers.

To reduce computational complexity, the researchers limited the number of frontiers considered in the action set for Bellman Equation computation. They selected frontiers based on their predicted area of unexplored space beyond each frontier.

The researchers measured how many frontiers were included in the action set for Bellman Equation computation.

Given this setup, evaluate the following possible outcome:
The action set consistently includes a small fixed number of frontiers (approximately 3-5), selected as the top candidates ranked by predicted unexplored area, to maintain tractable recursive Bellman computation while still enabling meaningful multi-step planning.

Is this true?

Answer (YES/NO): NO